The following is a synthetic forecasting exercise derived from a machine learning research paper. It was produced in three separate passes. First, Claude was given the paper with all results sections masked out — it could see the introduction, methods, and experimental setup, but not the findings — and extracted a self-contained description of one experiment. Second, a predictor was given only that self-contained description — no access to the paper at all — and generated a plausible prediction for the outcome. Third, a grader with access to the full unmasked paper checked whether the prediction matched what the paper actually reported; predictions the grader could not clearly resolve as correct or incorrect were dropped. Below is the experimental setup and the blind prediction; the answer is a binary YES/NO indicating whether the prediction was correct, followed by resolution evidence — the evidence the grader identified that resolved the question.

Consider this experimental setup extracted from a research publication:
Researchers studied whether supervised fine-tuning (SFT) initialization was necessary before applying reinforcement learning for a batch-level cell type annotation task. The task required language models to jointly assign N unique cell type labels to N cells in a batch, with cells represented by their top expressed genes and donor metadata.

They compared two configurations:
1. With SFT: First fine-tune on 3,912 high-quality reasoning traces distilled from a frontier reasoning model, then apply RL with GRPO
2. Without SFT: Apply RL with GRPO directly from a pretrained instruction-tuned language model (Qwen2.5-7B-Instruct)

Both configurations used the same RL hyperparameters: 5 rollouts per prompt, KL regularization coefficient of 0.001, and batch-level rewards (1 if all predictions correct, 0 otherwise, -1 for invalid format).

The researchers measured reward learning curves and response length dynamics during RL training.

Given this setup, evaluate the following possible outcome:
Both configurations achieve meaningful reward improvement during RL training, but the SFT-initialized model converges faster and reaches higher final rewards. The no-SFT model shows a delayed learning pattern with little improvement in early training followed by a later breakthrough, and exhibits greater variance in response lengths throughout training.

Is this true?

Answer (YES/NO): NO